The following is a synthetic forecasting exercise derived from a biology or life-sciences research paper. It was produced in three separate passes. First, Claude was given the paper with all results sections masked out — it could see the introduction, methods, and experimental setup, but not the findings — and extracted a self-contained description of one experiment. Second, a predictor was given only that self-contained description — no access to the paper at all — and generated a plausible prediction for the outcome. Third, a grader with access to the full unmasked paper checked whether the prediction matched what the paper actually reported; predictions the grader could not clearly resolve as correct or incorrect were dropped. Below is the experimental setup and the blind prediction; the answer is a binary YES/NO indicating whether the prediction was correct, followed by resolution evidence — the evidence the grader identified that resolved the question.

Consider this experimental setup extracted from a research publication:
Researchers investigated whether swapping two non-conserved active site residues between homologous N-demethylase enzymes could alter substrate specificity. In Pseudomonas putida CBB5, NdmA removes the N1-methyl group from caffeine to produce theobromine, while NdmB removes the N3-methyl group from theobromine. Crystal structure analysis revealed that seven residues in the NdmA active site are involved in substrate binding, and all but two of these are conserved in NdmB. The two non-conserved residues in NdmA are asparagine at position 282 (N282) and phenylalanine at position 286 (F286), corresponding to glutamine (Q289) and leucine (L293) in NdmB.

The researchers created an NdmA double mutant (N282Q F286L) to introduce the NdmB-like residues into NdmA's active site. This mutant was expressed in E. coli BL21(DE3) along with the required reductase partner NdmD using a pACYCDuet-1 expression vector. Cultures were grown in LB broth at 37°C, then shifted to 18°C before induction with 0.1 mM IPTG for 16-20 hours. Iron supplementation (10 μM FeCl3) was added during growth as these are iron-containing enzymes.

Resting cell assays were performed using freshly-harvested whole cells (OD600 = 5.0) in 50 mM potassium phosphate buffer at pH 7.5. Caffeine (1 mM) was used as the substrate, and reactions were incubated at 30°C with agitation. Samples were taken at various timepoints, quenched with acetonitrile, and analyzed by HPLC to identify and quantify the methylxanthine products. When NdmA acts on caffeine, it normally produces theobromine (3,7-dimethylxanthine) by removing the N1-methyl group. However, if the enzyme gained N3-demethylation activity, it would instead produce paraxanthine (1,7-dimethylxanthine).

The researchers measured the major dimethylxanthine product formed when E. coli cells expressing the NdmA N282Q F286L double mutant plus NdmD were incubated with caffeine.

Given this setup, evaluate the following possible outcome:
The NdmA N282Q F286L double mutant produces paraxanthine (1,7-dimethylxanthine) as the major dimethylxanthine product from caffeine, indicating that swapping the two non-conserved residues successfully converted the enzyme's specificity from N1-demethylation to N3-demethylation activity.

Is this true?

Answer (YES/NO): YES